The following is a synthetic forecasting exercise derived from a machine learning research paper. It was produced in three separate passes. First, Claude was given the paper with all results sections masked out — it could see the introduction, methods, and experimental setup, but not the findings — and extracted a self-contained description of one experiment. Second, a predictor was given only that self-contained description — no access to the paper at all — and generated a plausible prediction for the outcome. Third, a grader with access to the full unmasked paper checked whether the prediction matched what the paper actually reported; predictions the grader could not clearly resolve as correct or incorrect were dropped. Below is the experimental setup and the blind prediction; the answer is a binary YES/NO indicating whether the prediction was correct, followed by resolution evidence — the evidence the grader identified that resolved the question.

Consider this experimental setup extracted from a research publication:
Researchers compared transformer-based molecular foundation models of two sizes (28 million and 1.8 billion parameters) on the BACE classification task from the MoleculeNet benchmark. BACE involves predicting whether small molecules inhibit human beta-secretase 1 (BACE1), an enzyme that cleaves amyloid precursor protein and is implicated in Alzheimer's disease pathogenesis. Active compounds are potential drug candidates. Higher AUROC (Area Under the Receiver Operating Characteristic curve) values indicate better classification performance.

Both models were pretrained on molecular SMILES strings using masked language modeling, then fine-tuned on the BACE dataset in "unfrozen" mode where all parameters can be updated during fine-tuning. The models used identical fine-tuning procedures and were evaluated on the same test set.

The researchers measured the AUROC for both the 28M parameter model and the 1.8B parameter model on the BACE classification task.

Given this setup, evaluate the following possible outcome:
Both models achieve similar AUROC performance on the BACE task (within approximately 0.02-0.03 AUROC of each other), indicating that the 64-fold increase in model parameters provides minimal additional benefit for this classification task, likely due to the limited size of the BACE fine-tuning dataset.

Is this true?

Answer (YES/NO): NO